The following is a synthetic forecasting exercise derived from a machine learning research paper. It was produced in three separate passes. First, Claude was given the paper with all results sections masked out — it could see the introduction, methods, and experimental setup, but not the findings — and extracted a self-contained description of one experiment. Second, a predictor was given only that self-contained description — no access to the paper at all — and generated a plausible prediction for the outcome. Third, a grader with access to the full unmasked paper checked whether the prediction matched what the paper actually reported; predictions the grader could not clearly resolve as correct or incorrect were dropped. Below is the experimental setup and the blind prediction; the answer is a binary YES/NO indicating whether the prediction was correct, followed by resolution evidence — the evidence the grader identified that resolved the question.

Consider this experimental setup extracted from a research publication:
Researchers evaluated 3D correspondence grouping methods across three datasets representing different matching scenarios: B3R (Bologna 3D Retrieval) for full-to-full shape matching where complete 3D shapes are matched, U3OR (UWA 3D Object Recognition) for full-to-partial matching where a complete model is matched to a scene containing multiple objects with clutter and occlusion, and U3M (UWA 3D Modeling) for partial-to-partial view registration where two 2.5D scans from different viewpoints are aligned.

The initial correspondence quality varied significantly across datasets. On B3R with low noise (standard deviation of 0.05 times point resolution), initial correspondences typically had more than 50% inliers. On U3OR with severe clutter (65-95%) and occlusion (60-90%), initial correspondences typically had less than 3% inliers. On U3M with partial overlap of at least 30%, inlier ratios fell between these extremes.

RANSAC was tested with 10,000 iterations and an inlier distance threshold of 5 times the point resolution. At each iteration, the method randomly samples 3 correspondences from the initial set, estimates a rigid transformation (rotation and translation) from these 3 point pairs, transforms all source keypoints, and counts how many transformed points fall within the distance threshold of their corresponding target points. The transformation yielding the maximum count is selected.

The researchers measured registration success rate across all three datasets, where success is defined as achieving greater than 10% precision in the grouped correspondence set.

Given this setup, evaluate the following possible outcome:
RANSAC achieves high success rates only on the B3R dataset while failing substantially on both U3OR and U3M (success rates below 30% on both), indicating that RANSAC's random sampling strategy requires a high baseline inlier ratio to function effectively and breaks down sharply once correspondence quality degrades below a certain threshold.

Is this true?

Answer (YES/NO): NO